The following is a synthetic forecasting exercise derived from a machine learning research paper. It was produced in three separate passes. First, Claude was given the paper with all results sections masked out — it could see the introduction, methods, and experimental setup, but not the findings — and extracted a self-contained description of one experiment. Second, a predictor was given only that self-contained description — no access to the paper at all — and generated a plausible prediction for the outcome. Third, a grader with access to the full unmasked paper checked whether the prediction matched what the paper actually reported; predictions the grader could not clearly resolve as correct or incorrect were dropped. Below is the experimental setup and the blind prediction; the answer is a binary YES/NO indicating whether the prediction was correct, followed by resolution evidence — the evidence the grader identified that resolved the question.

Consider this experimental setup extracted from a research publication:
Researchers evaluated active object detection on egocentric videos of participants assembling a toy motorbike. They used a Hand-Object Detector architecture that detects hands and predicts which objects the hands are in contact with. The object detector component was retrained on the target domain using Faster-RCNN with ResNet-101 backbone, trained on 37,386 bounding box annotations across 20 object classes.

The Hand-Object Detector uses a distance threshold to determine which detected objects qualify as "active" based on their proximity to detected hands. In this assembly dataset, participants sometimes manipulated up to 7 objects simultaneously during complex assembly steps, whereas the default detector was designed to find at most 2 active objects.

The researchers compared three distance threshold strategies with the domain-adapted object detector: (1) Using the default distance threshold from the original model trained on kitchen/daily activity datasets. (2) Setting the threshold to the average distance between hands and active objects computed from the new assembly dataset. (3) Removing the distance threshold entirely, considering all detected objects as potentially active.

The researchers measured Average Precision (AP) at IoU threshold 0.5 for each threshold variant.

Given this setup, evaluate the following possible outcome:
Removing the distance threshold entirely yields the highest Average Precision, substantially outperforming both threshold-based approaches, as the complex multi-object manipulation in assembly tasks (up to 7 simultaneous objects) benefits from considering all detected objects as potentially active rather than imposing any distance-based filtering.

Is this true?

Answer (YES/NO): YES